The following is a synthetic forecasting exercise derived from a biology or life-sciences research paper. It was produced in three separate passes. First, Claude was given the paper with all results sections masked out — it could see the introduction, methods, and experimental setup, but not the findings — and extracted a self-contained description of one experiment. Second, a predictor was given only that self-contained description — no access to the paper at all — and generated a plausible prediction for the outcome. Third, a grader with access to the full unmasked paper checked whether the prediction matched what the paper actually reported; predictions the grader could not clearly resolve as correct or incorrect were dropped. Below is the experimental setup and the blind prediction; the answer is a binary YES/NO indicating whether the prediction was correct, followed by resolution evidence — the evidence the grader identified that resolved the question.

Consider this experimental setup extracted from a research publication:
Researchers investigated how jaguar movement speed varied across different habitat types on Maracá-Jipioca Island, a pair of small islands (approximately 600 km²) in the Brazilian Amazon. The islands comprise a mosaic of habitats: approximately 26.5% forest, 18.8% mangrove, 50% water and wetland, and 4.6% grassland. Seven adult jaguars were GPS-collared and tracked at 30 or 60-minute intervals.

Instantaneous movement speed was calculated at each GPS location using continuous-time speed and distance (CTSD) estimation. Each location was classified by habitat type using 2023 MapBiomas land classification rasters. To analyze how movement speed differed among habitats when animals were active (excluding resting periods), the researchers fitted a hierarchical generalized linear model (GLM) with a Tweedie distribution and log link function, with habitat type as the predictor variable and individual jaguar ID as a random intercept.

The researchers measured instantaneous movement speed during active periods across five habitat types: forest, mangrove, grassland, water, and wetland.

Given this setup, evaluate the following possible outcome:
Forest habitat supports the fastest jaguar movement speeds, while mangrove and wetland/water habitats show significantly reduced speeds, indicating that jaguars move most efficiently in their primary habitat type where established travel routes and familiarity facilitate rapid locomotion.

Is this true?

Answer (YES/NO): NO